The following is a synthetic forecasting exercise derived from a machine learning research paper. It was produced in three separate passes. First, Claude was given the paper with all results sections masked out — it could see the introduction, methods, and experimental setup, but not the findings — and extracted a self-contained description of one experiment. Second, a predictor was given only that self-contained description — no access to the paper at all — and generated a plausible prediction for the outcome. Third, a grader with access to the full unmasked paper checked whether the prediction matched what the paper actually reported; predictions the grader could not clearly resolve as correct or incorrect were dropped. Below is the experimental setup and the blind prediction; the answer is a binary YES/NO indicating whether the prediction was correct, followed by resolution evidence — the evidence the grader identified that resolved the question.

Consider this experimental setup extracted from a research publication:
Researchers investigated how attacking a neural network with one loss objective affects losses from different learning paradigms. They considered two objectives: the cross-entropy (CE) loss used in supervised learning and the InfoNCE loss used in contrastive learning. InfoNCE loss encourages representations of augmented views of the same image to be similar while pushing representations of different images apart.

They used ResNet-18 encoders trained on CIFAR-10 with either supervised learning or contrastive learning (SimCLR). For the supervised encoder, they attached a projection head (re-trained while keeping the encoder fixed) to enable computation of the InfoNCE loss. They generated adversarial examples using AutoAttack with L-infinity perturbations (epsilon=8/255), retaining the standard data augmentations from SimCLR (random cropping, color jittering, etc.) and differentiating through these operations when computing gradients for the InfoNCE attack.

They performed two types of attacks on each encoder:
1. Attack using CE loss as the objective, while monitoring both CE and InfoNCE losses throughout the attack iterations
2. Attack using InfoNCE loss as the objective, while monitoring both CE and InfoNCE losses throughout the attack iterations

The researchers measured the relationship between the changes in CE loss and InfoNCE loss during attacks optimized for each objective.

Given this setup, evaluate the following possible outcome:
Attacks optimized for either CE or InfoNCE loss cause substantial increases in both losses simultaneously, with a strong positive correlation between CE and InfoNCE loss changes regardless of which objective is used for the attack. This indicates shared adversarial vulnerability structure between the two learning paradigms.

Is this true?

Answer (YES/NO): NO